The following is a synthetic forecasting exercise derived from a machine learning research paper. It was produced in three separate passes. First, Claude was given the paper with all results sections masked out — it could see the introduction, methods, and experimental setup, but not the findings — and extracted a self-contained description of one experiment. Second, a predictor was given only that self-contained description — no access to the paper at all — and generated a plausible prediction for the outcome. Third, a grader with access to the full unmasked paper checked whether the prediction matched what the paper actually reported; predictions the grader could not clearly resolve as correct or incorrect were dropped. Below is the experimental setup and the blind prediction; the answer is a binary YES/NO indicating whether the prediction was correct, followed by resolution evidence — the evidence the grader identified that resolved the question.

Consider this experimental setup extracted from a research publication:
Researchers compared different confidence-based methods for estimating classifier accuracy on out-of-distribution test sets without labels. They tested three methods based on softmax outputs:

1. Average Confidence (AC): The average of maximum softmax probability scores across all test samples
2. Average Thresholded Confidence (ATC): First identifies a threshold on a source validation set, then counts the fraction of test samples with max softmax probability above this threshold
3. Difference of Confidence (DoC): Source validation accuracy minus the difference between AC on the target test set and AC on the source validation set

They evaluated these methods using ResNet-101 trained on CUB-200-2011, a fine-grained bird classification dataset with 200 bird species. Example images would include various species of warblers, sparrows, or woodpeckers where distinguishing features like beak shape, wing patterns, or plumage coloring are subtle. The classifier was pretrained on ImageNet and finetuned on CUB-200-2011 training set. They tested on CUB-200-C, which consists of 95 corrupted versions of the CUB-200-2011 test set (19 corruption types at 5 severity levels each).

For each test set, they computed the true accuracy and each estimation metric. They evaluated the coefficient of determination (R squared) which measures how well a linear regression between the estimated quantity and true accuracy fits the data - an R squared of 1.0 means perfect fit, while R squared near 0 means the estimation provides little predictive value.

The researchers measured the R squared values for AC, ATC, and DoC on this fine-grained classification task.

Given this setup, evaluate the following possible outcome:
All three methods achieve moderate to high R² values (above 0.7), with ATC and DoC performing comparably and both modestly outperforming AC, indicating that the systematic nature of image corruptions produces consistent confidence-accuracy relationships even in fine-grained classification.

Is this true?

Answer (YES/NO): NO